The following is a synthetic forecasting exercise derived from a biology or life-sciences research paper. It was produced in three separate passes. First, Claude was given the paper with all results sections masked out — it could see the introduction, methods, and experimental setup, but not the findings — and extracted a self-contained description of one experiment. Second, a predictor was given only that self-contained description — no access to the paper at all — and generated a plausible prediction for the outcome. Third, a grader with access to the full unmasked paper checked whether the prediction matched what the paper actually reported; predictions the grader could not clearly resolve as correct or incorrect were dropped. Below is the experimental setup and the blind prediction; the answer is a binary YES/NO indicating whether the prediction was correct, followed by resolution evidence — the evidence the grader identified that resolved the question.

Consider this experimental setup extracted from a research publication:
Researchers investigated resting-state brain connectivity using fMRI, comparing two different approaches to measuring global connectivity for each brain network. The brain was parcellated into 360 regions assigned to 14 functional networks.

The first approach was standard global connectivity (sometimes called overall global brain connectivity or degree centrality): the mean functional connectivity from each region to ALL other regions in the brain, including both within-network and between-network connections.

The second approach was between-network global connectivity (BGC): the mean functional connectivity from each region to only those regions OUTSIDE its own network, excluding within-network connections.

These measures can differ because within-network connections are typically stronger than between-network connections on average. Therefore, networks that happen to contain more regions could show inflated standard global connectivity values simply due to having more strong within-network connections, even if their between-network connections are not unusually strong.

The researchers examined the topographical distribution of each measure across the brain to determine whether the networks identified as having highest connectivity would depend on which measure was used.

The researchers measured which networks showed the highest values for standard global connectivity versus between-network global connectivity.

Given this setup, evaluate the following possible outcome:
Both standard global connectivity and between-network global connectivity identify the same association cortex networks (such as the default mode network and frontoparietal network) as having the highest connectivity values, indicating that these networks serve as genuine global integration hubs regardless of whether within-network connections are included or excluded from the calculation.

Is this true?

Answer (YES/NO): NO